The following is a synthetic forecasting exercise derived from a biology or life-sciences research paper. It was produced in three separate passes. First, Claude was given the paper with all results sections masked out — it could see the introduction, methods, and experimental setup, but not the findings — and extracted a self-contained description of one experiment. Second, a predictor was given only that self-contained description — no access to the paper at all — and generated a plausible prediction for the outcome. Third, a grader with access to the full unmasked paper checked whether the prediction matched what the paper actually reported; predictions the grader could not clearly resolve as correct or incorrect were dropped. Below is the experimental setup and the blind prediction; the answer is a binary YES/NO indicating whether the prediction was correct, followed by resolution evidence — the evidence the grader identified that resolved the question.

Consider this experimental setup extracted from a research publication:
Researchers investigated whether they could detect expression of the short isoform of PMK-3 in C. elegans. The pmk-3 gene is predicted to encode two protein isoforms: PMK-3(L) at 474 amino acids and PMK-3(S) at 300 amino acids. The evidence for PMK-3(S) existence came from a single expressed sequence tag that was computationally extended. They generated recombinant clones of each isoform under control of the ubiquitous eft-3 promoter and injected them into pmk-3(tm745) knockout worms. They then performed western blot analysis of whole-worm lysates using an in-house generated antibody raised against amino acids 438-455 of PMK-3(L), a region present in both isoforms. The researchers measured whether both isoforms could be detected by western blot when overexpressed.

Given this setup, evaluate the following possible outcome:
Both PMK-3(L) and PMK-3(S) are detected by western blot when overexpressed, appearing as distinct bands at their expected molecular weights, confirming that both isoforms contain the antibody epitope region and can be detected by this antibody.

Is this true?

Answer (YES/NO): NO